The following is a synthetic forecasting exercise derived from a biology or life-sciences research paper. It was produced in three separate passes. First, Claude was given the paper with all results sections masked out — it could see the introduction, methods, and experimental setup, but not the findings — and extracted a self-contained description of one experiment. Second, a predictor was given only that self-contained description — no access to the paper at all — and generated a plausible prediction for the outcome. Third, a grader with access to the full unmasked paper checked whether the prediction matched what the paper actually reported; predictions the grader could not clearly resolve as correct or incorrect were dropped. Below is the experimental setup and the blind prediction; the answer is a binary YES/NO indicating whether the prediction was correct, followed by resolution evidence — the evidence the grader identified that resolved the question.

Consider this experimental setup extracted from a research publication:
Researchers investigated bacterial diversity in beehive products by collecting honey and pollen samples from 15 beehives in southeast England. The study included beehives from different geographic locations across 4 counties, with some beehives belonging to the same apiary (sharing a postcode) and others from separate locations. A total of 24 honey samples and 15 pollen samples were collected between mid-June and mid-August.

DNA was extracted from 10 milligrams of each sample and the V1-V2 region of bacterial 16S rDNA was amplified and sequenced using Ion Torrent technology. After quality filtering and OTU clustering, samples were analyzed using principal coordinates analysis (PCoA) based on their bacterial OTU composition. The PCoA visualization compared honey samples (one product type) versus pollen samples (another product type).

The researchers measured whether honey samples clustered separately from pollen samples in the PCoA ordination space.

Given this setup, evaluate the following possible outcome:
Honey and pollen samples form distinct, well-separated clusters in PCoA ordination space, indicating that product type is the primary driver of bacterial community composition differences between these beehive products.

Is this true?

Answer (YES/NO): NO